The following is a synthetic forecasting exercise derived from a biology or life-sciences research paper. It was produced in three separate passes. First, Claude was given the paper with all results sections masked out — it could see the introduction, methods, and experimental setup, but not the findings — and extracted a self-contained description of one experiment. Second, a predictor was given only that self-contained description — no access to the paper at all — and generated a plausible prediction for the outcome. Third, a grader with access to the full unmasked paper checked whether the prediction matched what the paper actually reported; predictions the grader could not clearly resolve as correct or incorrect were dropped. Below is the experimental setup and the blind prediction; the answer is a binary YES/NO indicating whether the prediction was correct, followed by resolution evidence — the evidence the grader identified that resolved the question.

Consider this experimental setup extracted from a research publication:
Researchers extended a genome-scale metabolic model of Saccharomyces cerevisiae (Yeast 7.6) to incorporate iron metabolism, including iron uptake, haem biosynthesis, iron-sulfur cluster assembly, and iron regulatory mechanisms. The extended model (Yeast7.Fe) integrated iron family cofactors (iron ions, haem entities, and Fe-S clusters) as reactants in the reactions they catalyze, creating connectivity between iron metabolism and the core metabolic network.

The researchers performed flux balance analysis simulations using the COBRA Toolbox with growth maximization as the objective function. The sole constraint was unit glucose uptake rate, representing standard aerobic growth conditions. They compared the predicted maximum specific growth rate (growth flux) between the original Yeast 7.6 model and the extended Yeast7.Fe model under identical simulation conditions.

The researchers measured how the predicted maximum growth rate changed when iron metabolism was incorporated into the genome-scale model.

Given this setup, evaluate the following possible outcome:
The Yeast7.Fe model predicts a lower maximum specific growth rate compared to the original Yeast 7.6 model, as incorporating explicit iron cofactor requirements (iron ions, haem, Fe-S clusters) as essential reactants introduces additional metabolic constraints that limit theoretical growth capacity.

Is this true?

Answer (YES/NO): YES